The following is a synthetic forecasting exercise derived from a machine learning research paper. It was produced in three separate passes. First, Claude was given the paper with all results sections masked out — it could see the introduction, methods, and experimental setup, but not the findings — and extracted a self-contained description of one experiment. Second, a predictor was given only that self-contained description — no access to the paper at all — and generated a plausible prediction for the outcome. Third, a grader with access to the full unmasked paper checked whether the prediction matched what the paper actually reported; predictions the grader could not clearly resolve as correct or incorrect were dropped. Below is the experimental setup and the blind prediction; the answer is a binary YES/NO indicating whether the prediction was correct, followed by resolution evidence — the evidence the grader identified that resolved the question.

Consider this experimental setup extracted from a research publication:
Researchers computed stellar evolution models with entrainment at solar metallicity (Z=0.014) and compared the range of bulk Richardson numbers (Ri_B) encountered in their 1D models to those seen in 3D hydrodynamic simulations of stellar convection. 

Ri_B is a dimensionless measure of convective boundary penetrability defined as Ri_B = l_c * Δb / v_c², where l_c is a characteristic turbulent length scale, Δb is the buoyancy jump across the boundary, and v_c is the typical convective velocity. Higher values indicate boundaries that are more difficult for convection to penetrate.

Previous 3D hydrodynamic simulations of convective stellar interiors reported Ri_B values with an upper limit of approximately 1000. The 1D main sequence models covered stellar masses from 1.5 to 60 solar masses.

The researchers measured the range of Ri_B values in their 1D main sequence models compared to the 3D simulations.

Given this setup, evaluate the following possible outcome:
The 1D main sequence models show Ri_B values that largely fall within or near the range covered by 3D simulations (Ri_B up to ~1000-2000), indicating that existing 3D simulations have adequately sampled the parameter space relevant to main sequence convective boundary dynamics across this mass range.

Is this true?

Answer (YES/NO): NO